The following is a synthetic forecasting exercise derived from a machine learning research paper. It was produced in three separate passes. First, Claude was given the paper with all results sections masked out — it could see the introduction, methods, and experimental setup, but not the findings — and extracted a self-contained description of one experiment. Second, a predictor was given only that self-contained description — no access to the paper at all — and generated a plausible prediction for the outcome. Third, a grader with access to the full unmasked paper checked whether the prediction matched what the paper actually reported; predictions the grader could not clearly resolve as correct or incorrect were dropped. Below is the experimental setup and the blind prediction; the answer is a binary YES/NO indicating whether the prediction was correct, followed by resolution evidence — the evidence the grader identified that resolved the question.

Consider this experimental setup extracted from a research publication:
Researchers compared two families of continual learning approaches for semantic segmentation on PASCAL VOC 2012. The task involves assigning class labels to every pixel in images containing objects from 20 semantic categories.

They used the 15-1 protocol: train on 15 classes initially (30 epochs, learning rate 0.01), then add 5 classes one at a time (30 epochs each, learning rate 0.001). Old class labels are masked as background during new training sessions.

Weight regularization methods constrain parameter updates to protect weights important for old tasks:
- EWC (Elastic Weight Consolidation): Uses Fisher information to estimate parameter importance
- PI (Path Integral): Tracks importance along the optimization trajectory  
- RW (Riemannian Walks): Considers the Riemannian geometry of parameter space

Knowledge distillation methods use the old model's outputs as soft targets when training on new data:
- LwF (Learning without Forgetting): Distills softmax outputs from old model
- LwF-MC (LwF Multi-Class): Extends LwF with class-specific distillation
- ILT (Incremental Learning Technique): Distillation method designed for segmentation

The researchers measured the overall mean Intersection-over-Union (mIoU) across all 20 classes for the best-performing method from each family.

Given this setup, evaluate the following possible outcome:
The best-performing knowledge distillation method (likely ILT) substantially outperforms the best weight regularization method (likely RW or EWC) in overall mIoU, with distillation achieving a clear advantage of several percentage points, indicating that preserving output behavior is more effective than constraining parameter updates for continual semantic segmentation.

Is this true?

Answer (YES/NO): YES